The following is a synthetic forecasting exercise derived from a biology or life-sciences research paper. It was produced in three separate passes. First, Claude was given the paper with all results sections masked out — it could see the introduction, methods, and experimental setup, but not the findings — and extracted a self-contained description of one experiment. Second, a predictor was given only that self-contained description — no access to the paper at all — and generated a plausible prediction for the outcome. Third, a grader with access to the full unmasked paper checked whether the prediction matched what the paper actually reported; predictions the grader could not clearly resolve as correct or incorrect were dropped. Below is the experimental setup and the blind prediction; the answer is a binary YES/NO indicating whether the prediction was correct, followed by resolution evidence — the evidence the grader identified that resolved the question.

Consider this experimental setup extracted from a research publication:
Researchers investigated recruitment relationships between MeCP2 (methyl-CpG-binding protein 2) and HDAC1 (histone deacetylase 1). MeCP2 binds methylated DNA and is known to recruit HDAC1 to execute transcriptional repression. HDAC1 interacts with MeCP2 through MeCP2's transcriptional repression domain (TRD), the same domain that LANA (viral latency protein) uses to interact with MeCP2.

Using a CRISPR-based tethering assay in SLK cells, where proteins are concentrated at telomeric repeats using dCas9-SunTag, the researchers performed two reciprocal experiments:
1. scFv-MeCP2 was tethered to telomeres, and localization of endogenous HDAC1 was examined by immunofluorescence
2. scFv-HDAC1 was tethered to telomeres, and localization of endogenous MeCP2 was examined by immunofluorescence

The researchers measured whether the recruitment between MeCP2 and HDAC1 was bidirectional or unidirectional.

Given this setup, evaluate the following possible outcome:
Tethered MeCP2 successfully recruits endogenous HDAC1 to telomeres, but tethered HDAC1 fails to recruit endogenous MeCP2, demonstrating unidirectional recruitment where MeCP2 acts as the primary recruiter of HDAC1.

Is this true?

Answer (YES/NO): YES